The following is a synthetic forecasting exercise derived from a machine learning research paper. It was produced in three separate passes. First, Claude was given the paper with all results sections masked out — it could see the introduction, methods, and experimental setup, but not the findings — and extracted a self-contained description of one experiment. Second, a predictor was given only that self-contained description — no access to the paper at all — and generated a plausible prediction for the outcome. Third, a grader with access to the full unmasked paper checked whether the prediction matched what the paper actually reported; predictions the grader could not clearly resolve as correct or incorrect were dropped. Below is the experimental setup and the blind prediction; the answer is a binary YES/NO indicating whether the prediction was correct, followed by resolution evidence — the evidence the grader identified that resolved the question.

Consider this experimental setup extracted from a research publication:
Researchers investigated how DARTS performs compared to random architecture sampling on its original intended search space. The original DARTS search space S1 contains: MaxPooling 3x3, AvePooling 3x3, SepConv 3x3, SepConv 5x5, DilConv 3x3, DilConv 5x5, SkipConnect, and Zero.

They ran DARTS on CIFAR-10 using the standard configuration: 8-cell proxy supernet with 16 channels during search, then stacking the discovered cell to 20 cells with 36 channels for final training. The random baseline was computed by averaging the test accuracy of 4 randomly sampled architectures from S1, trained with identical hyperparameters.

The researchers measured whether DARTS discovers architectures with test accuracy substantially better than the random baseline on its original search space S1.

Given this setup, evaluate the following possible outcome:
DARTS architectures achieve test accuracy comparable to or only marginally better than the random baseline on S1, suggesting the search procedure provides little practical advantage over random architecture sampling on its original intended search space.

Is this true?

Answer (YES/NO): YES